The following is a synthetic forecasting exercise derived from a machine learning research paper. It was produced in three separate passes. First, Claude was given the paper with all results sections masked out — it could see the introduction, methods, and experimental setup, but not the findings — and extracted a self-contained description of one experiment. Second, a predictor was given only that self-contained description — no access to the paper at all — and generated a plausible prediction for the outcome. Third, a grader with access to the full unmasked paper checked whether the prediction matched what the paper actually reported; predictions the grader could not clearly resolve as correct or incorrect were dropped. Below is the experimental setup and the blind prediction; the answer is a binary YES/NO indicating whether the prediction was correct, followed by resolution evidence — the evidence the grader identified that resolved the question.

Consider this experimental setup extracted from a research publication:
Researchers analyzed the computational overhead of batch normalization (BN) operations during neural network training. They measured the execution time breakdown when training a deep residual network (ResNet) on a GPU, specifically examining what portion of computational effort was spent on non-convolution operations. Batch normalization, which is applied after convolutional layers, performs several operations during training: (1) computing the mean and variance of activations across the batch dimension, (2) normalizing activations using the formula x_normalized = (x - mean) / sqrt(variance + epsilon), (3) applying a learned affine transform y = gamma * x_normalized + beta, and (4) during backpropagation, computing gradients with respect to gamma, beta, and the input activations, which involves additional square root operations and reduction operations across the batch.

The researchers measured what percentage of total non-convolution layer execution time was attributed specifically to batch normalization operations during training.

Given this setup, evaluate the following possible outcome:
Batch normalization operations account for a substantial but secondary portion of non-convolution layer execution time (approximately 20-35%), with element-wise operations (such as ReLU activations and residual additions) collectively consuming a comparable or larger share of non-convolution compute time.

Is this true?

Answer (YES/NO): NO